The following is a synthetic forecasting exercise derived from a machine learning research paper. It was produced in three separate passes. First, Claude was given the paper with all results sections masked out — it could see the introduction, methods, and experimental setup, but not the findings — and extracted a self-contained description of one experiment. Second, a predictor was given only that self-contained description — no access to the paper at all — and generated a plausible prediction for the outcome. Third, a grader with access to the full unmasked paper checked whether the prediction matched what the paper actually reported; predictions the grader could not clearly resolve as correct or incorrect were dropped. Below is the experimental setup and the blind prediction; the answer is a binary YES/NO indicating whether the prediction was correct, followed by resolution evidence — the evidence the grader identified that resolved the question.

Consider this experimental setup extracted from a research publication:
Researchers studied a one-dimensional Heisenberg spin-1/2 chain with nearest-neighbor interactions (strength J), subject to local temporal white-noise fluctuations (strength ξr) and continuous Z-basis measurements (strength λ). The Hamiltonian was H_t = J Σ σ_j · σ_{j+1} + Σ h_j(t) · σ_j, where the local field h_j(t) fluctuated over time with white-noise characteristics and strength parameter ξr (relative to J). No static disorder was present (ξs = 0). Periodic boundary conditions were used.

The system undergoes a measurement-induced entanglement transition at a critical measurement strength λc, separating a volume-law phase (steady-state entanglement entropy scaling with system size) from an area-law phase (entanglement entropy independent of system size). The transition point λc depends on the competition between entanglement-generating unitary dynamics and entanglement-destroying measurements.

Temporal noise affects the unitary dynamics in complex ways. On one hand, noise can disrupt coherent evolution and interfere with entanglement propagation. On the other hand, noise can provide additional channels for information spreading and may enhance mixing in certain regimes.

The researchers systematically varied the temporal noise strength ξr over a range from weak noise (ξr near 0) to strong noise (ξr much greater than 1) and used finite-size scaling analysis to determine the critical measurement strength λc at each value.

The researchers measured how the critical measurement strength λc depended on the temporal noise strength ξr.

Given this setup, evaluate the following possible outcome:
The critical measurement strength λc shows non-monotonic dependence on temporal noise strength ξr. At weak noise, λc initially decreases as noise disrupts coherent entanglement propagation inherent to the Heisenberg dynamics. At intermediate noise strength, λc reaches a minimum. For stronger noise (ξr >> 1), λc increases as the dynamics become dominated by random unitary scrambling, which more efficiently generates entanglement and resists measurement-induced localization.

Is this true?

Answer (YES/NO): NO